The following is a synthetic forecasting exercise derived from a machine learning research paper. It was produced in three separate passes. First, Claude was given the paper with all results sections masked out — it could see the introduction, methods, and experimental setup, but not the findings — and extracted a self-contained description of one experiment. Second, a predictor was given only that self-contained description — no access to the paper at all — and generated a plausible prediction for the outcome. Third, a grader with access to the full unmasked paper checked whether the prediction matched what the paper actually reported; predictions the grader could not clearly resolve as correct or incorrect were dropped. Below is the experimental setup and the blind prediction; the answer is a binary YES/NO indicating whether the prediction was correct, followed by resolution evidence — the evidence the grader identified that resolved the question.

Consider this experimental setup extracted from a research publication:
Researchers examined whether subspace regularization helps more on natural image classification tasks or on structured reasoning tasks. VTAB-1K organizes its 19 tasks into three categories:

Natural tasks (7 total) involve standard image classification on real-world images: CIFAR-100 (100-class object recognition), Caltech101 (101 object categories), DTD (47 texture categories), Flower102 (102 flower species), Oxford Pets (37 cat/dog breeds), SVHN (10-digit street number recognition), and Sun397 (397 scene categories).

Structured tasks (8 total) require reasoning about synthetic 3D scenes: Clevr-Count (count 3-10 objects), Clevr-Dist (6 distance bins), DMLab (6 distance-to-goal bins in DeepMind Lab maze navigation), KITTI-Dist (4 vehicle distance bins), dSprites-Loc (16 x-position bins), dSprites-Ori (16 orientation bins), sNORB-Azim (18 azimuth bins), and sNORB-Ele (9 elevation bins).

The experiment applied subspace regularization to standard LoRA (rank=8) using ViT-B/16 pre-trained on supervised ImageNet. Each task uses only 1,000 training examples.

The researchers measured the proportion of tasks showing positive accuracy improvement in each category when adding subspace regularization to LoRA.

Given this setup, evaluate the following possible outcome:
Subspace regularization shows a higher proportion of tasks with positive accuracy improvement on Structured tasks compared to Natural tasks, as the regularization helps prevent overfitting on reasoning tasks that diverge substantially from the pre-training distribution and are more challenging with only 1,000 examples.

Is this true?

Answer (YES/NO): YES